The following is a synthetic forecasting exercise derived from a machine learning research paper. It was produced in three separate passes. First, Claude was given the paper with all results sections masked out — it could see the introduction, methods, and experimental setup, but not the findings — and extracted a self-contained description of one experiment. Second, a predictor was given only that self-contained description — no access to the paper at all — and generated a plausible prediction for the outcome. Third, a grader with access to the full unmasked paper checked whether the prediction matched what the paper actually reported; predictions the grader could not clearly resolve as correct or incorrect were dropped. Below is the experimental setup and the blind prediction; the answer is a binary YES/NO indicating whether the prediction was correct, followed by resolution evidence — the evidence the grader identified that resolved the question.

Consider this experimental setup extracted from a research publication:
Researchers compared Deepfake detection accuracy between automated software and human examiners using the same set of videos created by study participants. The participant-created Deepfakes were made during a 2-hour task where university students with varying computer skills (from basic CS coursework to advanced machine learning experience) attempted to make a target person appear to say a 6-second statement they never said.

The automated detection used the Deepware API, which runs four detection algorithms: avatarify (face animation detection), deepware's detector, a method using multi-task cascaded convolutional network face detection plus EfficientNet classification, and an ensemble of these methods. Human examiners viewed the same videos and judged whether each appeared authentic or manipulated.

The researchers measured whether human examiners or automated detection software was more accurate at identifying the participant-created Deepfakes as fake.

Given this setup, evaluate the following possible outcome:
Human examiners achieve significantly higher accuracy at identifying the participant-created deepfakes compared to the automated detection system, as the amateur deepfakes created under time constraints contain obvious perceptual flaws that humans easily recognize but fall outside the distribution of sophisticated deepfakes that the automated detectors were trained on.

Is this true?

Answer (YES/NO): YES